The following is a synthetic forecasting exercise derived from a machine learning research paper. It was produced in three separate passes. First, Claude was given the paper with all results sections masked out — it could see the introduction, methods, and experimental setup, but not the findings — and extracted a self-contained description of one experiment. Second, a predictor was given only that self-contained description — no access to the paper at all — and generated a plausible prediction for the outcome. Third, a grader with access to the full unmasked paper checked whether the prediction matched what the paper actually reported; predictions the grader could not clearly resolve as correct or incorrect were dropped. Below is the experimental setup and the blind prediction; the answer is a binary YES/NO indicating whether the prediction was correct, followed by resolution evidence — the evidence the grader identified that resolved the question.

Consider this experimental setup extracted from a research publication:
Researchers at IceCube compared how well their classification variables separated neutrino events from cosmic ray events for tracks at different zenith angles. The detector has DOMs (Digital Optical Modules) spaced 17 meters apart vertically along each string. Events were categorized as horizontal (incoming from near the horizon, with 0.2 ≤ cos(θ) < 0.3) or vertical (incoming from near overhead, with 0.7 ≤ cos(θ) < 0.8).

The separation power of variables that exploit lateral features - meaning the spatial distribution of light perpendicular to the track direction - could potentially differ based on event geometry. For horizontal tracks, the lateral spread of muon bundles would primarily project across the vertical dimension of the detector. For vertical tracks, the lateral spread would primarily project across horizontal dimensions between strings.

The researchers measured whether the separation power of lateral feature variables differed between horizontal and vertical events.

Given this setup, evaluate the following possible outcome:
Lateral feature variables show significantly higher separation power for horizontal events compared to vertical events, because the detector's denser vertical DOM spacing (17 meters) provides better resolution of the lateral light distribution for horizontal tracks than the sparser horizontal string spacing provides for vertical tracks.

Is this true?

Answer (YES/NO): YES